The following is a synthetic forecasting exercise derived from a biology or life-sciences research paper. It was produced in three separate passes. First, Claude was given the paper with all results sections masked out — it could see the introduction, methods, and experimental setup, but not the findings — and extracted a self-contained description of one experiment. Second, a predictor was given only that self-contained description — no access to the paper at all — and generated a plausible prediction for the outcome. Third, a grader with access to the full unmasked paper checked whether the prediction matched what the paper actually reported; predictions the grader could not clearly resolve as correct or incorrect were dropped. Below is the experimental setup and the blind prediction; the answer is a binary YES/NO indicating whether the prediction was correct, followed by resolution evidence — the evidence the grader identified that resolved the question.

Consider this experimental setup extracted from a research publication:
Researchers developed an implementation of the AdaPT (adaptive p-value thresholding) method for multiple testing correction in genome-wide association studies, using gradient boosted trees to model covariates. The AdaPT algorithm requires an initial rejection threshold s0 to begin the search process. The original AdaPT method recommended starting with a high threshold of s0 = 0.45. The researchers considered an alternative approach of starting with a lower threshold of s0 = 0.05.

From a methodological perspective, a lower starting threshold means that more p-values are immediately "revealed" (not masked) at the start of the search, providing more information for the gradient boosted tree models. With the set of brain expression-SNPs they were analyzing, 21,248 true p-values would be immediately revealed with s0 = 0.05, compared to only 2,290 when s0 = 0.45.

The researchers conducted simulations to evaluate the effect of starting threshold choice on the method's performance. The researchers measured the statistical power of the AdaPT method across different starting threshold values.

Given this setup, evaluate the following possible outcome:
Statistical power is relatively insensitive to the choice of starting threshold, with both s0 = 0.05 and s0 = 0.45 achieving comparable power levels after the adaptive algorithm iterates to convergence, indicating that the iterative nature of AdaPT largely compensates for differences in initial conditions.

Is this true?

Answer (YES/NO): NO